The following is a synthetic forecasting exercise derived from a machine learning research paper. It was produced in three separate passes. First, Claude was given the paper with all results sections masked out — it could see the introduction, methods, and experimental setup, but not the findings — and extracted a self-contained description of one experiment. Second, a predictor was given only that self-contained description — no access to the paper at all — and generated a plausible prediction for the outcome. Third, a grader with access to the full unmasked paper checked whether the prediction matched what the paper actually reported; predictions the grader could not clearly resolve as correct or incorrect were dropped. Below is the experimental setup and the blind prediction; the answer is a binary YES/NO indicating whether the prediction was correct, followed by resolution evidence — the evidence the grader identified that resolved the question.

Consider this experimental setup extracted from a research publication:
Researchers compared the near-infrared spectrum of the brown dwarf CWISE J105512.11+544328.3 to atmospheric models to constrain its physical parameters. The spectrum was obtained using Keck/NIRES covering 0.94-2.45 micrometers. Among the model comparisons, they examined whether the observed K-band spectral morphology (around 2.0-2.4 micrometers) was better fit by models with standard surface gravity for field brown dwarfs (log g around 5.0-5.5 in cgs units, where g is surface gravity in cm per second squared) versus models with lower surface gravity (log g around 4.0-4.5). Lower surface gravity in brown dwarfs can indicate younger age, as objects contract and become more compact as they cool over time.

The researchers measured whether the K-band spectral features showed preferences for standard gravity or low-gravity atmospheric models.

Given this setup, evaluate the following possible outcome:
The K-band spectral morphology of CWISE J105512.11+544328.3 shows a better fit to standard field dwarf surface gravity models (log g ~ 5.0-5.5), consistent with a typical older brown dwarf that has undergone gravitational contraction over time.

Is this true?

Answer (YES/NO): NO